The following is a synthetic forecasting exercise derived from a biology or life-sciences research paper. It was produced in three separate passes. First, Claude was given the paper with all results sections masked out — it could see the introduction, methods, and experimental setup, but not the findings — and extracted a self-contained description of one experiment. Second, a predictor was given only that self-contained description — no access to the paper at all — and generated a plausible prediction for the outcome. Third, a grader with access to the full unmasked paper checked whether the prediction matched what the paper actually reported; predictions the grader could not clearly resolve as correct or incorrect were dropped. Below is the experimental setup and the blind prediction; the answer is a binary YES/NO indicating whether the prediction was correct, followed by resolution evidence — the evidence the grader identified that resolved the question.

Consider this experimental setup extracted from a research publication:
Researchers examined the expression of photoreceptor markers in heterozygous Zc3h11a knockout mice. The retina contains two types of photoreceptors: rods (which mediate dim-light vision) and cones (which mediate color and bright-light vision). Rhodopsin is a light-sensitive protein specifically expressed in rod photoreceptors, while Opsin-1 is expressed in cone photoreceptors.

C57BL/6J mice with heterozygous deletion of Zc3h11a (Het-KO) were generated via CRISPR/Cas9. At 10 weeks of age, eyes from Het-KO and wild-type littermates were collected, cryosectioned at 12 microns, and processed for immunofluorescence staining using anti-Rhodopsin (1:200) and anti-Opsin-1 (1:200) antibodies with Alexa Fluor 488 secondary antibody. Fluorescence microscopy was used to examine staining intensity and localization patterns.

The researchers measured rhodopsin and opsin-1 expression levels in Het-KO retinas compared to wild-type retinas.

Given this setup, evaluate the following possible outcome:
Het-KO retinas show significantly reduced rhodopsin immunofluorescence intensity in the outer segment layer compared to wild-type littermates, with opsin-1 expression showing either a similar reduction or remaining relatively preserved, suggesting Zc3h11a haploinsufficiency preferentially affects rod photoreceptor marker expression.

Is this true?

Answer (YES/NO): NO